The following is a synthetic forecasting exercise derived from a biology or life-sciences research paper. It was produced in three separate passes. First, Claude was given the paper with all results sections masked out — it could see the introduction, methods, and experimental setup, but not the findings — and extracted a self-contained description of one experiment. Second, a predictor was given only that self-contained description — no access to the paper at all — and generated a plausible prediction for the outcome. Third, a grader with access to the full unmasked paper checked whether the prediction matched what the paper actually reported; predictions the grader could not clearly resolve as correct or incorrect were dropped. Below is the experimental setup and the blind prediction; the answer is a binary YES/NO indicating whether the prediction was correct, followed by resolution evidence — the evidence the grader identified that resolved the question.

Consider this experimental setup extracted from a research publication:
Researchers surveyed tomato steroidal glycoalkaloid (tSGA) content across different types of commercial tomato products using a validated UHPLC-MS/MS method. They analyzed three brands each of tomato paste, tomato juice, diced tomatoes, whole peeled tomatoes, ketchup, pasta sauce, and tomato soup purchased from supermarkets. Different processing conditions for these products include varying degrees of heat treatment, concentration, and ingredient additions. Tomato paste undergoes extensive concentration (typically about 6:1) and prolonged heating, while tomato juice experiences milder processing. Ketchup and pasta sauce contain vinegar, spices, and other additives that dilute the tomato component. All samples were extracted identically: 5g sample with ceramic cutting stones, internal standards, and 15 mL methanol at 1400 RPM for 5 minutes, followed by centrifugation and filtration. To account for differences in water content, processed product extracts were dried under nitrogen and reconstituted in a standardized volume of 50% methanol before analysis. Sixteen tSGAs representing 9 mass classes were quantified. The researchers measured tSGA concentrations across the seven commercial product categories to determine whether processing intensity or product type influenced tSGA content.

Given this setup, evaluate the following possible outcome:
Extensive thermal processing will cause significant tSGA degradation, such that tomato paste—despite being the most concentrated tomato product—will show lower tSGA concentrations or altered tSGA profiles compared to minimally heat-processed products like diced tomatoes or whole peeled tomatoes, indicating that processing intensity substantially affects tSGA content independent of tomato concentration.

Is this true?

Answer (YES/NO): NO